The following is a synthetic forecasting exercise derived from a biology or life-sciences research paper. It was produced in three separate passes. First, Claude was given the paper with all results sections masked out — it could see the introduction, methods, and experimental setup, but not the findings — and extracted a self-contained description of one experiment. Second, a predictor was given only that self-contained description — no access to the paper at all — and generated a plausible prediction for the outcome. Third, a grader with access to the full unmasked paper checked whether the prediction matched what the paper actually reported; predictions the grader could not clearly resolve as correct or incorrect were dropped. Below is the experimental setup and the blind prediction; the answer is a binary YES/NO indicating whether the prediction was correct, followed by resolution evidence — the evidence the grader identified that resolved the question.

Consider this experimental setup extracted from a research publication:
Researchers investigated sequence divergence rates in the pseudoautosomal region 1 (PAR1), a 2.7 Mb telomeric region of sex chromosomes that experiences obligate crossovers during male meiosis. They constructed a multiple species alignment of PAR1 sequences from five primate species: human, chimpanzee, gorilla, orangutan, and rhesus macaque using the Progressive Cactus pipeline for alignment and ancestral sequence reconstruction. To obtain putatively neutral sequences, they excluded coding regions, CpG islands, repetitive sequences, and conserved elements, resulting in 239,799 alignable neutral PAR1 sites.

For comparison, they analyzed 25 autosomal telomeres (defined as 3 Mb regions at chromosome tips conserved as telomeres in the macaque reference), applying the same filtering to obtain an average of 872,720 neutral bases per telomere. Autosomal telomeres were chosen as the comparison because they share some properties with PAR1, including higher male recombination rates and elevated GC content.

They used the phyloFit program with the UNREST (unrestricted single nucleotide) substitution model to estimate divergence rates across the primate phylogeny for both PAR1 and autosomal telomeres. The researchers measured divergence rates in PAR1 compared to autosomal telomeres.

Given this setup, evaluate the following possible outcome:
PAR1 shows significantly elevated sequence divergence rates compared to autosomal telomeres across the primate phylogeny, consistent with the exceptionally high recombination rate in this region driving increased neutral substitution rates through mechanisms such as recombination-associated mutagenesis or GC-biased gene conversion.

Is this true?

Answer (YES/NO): YES